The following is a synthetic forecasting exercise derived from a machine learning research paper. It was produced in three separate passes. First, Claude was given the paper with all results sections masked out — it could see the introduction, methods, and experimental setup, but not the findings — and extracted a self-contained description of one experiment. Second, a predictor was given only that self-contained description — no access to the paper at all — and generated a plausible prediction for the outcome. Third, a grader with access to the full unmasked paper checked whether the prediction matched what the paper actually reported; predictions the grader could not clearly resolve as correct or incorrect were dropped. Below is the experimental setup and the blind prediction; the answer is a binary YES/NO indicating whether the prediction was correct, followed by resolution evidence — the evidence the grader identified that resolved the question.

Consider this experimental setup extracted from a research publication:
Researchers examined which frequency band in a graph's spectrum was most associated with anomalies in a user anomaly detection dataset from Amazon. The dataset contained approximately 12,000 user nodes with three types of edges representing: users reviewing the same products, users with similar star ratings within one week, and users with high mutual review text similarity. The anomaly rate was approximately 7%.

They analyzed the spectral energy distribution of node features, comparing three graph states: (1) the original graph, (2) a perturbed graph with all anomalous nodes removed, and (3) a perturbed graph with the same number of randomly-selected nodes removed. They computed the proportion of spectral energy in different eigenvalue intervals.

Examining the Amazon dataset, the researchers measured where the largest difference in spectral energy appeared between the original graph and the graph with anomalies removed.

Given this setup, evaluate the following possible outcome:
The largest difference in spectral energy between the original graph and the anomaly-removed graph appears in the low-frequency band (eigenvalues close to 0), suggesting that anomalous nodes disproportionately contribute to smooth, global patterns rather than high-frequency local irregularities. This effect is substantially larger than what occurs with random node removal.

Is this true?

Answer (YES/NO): NO